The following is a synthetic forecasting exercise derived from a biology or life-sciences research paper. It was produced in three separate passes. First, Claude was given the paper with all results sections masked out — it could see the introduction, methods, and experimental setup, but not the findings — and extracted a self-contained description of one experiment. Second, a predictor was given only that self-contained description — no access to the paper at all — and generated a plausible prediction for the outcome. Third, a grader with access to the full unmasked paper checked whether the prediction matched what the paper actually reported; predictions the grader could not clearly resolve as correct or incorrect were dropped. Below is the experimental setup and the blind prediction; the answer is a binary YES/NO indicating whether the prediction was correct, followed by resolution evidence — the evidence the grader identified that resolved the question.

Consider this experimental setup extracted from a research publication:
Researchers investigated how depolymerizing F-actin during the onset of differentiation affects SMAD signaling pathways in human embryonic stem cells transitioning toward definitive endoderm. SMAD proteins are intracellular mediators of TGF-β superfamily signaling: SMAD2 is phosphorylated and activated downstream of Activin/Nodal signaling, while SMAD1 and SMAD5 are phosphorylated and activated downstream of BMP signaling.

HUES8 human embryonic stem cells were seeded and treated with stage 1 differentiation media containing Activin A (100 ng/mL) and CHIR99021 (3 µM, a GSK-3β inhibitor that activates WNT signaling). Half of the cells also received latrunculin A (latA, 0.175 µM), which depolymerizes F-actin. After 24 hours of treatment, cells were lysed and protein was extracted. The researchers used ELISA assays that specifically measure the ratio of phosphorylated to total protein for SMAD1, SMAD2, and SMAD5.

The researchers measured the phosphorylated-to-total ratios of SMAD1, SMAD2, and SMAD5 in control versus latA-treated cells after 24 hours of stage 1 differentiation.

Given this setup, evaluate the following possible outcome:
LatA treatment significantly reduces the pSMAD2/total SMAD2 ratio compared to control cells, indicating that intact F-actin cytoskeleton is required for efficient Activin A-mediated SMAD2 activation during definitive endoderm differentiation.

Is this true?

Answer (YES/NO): YES